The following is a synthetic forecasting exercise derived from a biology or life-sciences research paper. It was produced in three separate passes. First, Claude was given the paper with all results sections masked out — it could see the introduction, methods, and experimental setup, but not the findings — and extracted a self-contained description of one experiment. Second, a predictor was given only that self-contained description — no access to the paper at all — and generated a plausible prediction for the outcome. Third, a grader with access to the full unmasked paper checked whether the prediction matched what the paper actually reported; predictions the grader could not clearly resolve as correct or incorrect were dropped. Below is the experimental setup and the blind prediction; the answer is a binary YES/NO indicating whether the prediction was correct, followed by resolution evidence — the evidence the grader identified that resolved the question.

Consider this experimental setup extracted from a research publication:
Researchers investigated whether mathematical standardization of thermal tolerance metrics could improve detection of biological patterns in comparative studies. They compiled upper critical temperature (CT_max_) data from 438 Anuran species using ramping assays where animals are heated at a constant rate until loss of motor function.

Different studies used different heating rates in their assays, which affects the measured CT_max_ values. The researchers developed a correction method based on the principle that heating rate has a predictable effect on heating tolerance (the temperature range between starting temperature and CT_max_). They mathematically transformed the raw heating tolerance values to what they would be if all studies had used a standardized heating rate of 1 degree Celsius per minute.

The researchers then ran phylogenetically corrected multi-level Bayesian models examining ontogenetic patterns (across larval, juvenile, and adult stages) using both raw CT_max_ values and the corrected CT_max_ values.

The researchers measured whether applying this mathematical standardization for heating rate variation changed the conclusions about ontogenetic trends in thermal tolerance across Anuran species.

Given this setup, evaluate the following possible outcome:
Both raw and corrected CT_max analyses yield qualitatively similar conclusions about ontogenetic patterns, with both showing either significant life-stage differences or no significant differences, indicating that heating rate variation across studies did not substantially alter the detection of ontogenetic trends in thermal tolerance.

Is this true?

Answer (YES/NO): YES